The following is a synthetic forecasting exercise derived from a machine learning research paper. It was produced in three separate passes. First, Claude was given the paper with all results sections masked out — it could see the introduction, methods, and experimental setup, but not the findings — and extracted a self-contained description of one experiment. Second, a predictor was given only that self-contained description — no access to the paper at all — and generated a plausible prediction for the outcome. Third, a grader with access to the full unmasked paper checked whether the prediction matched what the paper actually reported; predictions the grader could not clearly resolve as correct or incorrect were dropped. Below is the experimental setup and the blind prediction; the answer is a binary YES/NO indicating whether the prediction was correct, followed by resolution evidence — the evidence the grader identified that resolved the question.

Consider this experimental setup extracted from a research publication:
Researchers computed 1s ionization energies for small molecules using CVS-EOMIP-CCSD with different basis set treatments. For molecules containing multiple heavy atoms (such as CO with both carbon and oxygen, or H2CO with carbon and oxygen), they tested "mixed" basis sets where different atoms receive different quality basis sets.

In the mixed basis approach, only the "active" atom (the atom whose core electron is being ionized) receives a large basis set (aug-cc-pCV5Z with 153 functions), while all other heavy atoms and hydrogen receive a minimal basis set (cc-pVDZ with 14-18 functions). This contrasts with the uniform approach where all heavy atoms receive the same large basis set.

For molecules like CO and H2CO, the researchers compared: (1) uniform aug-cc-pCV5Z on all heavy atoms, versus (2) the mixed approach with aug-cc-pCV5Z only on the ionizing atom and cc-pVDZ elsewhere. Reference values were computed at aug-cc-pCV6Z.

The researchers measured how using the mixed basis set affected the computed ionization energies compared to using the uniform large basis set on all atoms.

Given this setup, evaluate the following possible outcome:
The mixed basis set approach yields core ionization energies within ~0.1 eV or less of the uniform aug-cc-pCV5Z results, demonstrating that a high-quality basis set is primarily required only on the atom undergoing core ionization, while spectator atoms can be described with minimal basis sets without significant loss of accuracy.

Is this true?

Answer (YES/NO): NO